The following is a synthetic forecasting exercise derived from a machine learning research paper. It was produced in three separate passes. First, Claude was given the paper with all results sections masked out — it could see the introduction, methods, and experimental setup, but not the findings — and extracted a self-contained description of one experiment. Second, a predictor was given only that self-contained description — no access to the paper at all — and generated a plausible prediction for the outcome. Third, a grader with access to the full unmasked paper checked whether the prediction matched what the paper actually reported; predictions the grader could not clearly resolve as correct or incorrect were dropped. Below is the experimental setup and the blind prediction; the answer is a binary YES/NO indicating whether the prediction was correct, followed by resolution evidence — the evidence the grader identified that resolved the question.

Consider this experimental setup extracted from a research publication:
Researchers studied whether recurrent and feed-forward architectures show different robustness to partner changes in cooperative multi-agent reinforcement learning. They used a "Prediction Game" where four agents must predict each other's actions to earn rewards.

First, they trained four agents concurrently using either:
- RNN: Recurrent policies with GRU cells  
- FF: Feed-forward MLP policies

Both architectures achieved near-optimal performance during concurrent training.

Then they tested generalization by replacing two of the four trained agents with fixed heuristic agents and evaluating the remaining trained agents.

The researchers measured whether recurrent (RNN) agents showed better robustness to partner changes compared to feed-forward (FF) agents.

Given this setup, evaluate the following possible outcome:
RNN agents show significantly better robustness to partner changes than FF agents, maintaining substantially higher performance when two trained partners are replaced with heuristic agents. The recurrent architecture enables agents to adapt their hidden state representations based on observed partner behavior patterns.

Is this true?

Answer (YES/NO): NO